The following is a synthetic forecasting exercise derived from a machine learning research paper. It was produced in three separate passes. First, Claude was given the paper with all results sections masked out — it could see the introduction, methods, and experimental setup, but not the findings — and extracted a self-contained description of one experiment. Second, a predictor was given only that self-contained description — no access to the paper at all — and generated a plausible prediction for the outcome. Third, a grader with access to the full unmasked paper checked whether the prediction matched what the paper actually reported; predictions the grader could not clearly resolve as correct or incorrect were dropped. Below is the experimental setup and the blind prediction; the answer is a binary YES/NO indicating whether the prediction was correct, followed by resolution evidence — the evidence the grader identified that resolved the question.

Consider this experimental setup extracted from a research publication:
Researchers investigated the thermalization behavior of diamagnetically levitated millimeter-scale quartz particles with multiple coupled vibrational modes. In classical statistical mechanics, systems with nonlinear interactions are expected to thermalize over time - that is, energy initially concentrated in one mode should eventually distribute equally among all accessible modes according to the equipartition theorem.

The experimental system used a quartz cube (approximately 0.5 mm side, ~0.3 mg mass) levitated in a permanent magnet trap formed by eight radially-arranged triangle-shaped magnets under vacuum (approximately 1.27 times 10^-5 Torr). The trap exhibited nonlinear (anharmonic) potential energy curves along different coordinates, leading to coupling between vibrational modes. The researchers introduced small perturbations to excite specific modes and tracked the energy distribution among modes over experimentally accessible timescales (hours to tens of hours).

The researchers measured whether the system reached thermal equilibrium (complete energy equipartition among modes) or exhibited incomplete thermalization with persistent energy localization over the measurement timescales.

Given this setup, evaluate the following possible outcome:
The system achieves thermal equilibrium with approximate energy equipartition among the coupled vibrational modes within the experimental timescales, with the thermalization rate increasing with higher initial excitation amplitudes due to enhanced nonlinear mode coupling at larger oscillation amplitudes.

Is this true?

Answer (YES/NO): NO